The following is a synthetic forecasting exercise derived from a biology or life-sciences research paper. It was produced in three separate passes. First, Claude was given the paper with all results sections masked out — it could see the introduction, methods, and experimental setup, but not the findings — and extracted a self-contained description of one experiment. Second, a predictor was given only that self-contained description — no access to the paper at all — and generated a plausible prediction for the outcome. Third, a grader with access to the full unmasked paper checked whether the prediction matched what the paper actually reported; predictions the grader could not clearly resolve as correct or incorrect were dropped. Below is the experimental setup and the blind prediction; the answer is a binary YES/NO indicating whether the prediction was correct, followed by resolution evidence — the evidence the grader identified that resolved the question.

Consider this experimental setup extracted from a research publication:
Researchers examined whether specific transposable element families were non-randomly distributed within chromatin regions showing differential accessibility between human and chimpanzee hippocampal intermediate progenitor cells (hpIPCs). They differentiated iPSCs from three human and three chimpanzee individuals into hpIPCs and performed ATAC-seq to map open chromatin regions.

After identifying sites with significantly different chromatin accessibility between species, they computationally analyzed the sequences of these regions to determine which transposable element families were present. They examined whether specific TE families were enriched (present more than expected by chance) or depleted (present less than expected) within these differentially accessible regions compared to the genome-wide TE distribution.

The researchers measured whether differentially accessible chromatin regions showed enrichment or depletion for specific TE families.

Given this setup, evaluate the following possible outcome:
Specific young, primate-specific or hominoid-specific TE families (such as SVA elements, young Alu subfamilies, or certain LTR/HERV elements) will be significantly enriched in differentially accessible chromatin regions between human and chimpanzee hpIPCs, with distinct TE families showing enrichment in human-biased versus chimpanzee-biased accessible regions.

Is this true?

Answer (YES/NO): YES